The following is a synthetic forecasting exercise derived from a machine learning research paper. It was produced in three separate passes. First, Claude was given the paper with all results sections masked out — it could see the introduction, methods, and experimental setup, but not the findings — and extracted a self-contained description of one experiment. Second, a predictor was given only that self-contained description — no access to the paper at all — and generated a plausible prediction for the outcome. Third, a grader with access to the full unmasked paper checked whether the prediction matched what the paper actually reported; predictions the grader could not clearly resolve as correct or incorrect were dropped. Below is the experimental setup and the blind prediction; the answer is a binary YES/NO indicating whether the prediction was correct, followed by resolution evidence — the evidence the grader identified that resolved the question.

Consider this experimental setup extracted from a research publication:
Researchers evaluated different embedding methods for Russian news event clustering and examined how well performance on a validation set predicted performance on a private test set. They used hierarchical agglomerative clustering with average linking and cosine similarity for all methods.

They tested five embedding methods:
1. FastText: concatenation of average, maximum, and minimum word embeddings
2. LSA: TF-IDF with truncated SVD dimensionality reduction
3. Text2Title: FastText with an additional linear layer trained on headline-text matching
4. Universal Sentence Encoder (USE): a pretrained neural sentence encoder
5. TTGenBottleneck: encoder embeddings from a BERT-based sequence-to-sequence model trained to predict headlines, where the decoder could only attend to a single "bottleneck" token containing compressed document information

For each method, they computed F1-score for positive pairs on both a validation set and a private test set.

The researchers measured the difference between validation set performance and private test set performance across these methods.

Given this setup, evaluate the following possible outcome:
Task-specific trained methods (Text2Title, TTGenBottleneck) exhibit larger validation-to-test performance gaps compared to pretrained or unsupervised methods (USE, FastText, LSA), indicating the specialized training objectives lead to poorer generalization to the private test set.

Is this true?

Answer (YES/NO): NO